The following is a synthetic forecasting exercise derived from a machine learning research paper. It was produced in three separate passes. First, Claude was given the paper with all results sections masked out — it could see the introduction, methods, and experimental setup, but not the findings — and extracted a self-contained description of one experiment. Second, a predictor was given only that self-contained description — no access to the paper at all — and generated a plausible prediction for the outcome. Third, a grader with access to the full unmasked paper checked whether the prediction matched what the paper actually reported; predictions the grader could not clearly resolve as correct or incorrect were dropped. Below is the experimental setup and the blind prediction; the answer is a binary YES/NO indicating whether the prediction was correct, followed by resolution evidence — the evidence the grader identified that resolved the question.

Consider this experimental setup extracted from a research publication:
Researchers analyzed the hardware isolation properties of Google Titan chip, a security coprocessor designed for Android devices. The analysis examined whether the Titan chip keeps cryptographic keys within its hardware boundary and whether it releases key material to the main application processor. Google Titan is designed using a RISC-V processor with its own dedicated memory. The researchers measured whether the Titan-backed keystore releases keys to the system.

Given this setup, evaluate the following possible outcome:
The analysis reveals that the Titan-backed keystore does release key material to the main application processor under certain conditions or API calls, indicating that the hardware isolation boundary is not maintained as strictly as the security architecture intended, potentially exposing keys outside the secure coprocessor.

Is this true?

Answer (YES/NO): NO